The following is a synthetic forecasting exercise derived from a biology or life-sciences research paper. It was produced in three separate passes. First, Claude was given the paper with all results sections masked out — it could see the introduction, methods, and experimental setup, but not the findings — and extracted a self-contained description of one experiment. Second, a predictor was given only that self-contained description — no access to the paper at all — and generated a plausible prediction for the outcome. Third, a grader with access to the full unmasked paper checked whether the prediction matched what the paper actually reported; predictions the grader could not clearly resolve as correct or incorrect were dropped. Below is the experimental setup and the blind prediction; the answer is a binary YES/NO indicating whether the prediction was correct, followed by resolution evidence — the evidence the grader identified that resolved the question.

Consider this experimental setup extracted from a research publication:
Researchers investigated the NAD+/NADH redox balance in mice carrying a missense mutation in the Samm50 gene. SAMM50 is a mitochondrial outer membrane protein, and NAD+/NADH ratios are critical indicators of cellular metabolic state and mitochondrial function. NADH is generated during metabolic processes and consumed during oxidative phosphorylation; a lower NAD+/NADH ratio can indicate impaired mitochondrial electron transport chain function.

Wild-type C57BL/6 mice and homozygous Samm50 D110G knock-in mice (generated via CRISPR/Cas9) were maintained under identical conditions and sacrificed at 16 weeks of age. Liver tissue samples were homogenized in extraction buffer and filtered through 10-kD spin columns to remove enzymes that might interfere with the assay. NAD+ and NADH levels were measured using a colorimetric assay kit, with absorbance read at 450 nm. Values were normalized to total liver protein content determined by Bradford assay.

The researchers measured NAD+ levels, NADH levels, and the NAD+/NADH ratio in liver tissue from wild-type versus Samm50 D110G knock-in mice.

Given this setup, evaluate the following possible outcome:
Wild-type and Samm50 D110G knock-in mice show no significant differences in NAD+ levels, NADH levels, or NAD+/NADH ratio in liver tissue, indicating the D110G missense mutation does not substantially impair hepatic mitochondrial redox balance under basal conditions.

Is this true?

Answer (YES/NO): NO